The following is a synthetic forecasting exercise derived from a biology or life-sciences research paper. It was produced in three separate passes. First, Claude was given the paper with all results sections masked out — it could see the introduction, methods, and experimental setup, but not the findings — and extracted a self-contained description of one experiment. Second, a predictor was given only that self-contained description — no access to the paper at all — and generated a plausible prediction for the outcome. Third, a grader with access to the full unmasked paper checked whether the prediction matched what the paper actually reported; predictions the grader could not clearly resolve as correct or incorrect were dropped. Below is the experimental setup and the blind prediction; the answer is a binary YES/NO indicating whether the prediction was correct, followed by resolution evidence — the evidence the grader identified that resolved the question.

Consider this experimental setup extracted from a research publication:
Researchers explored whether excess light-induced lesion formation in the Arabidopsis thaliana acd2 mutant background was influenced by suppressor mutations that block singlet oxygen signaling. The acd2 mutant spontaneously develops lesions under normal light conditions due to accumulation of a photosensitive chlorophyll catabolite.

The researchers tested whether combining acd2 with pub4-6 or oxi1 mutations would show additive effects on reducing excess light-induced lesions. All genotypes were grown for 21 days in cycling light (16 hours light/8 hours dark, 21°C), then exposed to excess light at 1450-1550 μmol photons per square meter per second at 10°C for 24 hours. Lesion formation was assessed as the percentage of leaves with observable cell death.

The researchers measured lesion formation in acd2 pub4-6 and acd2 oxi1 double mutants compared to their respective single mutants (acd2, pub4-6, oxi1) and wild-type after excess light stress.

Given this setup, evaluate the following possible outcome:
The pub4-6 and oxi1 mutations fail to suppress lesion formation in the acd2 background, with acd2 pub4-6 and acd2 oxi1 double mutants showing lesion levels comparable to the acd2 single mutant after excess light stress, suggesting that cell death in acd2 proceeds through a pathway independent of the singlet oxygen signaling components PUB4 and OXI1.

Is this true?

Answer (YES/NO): NO